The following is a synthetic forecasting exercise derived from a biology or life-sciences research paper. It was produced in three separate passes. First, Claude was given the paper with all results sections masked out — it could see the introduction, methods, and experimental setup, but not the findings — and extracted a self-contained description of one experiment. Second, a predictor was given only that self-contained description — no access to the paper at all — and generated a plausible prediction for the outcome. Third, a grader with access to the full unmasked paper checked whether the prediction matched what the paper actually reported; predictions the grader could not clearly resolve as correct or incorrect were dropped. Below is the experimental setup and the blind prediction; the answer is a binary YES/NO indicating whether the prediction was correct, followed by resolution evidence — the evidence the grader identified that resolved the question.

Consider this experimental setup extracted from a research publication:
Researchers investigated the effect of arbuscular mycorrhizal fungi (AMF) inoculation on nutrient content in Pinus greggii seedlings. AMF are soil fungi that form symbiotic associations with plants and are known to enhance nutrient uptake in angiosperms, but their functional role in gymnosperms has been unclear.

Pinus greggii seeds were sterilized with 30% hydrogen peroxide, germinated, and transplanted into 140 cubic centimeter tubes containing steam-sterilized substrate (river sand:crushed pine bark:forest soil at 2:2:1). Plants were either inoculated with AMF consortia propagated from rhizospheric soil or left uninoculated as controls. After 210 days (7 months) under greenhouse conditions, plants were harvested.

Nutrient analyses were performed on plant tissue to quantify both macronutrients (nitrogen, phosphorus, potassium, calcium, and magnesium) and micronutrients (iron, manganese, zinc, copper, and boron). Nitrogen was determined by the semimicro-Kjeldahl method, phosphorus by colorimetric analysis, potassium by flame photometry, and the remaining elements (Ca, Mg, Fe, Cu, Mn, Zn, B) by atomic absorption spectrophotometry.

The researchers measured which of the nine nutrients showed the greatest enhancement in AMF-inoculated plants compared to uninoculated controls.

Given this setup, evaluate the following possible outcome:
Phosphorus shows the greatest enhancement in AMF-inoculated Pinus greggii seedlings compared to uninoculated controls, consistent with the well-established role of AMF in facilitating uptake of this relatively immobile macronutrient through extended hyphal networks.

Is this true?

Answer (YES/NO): NO